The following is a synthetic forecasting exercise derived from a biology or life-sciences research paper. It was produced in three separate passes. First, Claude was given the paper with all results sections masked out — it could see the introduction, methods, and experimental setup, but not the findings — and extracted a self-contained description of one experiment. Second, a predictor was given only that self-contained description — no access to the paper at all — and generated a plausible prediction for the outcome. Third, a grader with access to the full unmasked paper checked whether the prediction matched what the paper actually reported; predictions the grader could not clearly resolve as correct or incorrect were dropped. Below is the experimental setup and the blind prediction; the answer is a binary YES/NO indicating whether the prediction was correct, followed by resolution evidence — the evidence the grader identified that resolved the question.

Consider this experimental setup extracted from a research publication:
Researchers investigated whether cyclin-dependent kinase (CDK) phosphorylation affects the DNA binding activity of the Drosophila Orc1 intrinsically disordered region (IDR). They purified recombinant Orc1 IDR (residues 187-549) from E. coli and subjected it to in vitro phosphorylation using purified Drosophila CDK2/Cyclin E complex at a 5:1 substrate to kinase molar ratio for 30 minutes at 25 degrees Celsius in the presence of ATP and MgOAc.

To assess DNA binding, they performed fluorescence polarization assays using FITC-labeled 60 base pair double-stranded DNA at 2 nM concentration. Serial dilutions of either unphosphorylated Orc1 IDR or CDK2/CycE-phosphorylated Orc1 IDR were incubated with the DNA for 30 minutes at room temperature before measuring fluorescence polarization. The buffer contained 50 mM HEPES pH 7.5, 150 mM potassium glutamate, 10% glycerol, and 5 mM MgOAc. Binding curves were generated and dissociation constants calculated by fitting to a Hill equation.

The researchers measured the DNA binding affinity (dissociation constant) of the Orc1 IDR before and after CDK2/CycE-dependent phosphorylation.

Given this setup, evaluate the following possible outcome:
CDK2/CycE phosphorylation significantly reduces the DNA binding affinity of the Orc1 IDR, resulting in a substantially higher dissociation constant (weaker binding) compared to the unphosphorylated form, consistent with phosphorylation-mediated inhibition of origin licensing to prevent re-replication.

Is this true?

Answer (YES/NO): YES